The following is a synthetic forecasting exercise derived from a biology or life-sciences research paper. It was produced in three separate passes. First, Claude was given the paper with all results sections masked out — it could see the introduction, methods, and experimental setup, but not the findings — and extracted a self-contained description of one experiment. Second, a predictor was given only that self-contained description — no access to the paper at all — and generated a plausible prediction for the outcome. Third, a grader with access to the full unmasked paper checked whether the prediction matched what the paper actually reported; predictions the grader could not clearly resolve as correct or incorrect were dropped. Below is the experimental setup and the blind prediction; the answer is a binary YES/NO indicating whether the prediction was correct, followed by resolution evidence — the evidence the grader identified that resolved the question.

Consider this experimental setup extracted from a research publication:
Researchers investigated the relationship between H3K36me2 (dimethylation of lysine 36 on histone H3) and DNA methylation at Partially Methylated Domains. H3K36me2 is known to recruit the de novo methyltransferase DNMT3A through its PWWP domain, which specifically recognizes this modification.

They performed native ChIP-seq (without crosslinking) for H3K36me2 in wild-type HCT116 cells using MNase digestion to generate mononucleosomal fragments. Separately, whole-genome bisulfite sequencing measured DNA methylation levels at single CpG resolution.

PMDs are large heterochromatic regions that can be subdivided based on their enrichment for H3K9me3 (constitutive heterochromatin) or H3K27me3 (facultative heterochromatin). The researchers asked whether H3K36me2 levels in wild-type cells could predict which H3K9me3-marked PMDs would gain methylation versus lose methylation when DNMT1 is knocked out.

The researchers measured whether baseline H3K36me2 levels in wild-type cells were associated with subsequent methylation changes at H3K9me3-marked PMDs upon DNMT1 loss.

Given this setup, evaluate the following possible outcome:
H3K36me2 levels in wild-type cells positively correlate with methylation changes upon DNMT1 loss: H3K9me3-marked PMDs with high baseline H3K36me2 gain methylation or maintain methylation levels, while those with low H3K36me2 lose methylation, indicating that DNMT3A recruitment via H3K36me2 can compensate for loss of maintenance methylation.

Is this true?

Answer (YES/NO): NO